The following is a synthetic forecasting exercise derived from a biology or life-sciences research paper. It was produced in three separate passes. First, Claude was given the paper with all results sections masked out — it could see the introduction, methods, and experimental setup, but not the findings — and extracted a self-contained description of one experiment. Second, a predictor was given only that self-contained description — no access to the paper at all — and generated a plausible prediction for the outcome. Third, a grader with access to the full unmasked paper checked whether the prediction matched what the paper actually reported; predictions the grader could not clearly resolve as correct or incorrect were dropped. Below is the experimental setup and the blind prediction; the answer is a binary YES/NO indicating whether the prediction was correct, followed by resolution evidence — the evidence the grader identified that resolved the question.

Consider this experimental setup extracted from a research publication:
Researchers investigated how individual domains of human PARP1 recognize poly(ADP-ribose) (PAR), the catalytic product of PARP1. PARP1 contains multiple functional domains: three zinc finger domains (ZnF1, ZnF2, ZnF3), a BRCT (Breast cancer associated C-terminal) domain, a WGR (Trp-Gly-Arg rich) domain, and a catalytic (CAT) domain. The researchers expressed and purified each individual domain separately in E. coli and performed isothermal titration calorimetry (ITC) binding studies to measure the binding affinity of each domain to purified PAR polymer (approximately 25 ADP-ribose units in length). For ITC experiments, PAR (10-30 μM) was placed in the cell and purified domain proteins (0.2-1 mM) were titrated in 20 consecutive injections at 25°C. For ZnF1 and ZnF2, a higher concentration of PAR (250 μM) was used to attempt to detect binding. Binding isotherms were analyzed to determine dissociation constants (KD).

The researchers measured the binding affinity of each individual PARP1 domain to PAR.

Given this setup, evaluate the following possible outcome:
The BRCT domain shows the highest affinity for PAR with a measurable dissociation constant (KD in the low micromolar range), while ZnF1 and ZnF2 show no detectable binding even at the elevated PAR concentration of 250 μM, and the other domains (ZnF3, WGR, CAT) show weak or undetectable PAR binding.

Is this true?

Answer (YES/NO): NO